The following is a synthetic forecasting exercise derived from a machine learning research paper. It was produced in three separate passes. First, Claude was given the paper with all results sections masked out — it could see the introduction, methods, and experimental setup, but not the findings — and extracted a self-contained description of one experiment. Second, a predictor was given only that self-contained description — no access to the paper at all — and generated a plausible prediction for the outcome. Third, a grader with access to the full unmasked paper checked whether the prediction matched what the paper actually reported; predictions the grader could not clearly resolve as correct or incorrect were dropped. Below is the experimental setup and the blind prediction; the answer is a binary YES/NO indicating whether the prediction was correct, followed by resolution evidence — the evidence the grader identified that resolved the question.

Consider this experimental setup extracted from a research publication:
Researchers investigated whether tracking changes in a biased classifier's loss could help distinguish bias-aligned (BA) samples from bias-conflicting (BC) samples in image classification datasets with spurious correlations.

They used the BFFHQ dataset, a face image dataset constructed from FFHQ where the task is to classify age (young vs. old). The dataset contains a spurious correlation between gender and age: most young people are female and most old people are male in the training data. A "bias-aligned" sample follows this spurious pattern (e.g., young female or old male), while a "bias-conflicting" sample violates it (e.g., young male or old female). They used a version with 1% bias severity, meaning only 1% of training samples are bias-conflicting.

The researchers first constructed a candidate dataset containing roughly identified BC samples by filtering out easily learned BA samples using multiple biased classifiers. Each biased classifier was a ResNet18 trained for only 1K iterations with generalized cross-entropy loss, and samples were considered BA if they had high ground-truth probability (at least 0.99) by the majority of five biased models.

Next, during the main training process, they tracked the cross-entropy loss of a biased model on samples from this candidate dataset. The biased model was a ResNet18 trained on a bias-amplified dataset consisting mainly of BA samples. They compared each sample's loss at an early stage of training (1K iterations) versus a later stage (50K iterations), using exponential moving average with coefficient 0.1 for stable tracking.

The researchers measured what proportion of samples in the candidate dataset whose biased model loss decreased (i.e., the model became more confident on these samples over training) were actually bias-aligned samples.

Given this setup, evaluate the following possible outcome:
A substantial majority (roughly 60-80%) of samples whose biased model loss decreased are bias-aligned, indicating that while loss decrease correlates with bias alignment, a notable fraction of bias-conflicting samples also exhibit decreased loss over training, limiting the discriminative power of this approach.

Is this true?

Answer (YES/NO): NO